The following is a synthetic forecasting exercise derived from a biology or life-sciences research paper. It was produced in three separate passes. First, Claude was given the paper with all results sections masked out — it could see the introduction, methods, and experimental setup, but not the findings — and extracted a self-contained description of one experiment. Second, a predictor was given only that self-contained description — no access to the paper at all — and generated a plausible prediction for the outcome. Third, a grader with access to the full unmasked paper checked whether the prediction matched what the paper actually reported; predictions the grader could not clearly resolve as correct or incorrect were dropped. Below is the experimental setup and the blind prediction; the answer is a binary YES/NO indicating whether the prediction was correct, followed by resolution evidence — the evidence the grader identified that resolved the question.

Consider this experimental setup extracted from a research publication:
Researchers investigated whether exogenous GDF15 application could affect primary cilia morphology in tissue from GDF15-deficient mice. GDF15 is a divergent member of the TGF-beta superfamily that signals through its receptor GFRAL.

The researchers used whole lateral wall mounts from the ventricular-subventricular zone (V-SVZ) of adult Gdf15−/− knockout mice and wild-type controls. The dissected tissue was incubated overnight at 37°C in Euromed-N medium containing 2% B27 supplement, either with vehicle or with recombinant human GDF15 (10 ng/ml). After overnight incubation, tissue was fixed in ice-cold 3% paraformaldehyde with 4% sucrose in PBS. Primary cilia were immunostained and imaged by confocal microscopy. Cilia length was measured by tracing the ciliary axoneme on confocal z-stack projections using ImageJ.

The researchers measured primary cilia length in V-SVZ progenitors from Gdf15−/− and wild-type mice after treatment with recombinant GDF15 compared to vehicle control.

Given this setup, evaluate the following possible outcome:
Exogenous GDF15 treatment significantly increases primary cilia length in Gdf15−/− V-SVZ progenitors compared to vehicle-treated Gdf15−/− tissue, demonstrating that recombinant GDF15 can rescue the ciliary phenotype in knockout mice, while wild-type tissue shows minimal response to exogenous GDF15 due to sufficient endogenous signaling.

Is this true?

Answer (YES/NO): YES